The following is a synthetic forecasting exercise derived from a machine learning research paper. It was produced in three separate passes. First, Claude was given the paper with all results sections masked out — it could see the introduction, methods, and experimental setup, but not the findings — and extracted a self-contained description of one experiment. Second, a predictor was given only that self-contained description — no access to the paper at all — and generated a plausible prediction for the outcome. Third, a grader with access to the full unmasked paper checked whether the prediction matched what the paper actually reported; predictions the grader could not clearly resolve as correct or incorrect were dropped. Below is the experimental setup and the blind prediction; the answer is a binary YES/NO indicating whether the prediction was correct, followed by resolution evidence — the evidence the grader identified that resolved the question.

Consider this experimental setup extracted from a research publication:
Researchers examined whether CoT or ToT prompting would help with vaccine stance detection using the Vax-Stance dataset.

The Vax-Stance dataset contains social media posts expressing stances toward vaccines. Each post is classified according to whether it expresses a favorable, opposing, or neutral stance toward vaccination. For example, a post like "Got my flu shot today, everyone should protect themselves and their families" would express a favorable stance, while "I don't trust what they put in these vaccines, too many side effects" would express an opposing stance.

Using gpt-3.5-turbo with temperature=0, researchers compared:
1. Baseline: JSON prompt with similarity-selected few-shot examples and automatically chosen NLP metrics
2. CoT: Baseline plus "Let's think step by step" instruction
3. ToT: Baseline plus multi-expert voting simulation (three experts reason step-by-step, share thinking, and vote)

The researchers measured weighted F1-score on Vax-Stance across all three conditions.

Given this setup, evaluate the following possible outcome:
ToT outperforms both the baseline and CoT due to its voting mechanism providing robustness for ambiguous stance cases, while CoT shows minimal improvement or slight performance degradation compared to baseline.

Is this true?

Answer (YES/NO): NO